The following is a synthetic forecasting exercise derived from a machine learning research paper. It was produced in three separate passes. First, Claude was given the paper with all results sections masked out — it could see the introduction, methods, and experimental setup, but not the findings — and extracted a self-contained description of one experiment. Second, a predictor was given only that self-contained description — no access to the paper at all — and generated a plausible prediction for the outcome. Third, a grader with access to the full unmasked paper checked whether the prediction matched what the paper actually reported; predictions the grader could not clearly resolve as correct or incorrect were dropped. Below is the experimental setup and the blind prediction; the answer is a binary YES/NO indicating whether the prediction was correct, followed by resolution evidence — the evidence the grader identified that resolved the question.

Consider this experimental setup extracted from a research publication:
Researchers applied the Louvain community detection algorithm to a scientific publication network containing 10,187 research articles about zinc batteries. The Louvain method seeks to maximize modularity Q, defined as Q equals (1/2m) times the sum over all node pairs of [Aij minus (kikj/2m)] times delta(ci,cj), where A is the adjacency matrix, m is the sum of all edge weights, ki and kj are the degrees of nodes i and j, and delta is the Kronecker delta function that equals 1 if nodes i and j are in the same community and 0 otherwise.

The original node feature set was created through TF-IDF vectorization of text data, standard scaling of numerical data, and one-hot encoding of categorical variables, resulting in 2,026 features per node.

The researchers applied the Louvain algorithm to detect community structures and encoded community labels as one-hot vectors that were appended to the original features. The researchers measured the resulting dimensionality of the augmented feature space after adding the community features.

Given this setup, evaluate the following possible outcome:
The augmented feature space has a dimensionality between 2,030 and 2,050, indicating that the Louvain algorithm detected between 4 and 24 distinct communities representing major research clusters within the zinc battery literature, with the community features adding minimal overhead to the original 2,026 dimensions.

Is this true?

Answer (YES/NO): NO